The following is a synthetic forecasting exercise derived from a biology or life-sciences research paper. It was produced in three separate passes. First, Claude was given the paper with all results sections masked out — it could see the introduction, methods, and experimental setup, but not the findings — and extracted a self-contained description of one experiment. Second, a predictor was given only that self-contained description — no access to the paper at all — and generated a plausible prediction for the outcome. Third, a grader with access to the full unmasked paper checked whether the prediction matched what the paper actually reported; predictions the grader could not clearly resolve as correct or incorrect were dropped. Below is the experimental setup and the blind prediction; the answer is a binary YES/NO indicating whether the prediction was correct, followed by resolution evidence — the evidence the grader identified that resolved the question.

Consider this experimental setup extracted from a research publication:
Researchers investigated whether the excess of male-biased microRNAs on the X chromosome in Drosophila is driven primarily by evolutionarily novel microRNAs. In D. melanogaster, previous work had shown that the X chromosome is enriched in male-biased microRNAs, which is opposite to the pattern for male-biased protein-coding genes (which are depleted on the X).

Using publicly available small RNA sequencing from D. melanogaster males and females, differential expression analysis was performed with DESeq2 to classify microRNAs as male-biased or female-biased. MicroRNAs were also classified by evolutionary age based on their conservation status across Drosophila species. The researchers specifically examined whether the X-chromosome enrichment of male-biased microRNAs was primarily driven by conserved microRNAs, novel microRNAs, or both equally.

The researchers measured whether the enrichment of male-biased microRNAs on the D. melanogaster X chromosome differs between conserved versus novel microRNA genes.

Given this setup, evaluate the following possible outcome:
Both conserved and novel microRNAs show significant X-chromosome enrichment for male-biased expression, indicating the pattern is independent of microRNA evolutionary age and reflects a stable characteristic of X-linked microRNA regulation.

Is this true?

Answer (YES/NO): NO